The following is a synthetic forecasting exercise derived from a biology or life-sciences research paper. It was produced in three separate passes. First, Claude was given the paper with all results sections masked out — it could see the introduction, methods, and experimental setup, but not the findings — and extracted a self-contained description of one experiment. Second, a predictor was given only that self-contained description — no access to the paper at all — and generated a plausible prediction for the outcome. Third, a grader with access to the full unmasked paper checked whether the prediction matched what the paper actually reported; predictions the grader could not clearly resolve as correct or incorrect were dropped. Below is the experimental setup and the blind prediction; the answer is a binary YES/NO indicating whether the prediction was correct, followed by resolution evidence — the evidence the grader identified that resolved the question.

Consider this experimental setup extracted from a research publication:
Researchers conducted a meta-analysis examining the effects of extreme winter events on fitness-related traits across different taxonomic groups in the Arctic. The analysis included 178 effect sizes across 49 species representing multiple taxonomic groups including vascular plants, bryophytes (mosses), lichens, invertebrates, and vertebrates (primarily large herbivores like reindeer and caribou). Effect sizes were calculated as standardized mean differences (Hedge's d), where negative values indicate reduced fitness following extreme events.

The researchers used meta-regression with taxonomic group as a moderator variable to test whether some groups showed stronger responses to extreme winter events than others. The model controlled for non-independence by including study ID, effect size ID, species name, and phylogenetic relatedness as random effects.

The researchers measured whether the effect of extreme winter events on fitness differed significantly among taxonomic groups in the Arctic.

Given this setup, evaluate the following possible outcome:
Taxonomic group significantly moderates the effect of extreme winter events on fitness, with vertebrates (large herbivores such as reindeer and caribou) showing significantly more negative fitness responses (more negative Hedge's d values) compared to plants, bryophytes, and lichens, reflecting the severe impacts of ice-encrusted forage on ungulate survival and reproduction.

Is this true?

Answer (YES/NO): NO